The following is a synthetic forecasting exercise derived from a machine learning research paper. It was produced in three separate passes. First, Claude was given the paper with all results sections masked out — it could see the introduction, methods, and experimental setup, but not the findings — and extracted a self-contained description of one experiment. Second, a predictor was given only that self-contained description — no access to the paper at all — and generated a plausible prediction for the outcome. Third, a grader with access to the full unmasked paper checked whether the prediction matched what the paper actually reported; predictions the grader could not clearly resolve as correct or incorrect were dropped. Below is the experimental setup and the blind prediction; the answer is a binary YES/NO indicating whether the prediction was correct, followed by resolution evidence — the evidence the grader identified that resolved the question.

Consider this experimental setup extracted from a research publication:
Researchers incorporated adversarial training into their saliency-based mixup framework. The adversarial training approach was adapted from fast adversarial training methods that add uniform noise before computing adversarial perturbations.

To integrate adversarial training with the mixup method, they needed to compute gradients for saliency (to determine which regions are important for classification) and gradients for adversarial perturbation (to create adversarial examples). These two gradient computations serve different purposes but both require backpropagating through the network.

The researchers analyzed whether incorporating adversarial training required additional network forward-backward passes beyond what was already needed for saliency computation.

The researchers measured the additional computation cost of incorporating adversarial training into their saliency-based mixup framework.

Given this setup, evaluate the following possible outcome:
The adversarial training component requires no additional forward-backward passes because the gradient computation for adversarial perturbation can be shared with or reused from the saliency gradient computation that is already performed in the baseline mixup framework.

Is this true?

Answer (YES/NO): YES